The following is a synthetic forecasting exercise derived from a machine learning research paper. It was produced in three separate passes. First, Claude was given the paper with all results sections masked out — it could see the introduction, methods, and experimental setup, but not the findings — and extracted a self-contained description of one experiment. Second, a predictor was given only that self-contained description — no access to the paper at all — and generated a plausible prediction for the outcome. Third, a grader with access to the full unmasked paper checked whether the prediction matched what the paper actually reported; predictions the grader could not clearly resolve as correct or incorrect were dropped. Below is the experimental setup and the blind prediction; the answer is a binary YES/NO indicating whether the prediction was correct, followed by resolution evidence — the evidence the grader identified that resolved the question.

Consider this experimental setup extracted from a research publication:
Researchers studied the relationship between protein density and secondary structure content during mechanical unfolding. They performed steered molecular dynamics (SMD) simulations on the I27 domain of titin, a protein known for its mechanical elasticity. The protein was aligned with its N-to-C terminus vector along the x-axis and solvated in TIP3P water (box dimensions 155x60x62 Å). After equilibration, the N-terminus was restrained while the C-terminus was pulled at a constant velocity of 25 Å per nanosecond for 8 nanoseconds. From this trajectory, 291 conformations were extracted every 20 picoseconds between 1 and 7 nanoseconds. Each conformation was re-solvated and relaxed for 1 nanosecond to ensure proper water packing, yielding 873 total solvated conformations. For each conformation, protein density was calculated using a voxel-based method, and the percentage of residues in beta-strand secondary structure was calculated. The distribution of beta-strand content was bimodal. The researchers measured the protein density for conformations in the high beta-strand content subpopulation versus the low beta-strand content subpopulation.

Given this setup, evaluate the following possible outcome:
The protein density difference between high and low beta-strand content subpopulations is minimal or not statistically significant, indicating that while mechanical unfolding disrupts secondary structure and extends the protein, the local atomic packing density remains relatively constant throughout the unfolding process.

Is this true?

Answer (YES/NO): NO